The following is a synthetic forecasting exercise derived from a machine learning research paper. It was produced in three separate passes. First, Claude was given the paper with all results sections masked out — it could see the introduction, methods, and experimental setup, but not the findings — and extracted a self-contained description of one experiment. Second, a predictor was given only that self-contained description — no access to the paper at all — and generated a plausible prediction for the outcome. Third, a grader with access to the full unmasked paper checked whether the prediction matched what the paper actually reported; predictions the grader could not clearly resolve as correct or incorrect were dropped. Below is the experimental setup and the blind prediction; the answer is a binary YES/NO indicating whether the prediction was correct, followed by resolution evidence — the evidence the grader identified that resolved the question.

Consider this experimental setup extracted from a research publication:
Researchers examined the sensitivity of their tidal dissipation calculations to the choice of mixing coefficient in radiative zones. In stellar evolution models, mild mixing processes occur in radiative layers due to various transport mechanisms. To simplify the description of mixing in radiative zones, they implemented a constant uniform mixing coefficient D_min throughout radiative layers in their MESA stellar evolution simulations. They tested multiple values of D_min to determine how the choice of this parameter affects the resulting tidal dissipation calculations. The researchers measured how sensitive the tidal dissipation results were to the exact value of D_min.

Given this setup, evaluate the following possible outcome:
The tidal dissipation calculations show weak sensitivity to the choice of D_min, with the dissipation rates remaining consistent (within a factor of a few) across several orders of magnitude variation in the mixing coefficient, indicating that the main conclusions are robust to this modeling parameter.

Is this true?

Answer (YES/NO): YES